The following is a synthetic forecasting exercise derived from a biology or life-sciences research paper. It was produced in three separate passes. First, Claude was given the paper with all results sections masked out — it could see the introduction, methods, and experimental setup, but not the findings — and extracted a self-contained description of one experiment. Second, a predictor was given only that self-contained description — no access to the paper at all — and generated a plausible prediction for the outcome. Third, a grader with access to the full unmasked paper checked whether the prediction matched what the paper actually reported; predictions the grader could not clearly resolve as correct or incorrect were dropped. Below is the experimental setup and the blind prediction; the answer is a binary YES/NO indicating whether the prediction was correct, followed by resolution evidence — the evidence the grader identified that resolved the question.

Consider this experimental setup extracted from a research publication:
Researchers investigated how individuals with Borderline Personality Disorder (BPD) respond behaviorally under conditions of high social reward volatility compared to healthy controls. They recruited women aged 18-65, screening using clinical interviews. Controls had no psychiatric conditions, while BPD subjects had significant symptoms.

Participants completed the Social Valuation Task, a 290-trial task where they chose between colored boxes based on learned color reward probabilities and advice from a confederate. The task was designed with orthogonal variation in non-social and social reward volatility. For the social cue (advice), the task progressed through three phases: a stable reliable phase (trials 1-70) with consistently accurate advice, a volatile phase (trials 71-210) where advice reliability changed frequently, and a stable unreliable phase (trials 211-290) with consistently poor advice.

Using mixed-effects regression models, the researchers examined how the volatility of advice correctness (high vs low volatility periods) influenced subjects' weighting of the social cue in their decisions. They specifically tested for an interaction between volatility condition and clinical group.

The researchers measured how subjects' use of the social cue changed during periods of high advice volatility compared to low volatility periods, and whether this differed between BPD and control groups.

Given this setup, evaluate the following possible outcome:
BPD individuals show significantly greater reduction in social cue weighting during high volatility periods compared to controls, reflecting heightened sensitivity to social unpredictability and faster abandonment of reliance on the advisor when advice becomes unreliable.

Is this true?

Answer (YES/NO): NO